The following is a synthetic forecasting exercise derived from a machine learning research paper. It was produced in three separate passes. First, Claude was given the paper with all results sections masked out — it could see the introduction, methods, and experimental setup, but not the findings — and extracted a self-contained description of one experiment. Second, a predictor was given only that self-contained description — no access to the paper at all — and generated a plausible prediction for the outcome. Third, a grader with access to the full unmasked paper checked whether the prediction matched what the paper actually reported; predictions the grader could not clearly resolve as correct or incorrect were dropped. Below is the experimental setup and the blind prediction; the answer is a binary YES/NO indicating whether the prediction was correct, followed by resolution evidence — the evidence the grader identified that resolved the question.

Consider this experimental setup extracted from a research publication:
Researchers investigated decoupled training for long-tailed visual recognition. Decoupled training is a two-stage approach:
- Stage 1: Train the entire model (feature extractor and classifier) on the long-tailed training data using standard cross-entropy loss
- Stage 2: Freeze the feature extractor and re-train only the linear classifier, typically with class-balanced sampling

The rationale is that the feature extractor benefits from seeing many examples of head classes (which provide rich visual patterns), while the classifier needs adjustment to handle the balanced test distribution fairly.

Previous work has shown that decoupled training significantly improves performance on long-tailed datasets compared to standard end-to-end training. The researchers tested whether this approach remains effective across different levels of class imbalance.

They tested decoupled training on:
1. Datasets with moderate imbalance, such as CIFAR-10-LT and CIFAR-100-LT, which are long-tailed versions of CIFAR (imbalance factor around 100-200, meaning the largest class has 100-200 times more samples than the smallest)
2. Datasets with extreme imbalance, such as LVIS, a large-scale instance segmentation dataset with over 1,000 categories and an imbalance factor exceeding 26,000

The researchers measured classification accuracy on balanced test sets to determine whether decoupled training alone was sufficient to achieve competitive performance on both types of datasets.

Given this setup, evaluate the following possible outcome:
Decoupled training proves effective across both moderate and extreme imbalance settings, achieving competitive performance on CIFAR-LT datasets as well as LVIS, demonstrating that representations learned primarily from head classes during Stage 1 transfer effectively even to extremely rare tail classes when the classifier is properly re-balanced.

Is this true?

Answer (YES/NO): NO